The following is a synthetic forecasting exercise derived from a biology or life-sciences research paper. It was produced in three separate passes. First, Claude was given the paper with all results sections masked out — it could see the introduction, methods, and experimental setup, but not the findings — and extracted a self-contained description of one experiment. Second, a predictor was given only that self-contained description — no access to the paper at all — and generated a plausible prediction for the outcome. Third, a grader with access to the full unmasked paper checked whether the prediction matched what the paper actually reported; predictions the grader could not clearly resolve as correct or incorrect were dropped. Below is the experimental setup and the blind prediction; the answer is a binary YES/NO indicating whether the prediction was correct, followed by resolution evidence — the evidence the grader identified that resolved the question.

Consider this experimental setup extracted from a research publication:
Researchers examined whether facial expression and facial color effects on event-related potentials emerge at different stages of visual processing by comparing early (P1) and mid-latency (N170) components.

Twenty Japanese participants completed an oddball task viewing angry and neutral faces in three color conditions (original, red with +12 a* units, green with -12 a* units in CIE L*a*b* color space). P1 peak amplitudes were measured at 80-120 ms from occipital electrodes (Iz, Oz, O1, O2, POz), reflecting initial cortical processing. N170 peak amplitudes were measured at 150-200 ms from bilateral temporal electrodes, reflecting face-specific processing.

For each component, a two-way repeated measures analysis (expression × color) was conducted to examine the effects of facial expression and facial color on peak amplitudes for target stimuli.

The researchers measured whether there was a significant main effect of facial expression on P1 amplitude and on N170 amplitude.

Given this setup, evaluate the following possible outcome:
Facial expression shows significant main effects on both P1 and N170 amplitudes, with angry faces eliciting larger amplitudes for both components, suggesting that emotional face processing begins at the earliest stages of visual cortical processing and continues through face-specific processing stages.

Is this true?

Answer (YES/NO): NO